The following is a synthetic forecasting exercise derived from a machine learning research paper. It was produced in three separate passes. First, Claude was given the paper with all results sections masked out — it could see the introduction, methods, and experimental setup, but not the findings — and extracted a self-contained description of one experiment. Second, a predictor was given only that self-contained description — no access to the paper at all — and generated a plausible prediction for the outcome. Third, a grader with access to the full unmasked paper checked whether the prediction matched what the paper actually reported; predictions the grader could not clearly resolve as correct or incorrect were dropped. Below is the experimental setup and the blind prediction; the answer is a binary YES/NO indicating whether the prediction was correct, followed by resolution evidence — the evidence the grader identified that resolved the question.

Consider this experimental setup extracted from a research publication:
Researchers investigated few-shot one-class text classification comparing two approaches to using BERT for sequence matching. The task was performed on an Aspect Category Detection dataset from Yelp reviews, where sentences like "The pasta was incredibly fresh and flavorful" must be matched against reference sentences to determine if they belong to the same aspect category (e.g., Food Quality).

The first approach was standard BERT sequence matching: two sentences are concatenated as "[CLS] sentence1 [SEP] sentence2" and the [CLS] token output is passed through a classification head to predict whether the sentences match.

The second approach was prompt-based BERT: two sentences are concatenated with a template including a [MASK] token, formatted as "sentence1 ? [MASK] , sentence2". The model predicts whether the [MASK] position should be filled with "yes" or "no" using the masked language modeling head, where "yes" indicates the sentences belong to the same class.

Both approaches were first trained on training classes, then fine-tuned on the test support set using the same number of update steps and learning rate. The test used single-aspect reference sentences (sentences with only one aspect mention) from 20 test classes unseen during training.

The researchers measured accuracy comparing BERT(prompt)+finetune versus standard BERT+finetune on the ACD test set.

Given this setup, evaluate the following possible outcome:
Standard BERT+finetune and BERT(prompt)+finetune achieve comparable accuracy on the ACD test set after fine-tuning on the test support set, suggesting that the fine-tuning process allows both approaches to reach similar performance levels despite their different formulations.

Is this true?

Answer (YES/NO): NO